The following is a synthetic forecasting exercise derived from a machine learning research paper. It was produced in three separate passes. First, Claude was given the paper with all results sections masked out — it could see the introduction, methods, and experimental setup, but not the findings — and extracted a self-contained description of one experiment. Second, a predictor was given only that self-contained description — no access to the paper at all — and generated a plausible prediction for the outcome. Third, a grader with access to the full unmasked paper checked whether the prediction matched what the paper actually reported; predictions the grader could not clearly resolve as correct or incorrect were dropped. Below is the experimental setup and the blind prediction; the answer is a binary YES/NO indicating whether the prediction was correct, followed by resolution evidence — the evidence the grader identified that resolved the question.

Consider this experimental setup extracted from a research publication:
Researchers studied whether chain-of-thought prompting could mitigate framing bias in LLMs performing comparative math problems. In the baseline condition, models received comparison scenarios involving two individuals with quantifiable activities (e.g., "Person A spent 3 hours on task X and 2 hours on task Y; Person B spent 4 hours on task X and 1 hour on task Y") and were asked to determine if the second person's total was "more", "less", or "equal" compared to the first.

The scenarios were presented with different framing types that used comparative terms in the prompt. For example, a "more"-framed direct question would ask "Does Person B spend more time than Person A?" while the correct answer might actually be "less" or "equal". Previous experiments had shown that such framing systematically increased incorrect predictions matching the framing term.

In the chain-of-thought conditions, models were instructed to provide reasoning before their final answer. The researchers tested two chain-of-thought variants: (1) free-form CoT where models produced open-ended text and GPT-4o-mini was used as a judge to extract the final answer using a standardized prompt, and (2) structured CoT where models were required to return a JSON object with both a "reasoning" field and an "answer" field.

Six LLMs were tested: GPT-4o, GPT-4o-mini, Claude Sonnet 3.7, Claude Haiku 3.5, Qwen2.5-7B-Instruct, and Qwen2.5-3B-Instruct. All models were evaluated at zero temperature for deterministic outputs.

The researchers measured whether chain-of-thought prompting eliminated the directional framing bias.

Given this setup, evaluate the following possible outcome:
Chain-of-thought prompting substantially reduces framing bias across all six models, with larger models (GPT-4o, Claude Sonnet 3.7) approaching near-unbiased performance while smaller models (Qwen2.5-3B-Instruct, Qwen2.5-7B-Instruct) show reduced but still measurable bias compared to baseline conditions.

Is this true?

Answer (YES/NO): NO